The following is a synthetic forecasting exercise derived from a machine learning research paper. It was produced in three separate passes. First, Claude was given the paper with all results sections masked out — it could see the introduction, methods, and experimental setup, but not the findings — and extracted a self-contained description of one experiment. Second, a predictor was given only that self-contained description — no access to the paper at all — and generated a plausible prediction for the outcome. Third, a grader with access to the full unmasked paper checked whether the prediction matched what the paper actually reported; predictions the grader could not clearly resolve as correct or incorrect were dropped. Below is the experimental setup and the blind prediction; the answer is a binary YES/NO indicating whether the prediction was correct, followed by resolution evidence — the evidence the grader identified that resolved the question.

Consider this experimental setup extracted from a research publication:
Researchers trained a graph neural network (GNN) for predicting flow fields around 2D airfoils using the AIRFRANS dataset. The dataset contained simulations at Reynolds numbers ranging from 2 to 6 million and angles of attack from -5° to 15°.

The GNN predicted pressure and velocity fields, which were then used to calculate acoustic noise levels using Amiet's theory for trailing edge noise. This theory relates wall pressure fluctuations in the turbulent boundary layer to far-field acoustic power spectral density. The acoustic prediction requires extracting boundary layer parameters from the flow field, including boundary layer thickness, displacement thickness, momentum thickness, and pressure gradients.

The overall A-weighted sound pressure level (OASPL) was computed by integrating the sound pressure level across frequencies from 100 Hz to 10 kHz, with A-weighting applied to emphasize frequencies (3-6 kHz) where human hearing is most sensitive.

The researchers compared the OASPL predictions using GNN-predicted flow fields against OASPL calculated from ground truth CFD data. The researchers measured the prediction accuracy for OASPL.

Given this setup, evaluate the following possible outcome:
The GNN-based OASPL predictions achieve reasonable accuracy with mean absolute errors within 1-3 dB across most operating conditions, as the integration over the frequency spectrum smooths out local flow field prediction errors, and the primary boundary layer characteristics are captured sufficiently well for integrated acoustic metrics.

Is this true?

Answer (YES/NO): YES